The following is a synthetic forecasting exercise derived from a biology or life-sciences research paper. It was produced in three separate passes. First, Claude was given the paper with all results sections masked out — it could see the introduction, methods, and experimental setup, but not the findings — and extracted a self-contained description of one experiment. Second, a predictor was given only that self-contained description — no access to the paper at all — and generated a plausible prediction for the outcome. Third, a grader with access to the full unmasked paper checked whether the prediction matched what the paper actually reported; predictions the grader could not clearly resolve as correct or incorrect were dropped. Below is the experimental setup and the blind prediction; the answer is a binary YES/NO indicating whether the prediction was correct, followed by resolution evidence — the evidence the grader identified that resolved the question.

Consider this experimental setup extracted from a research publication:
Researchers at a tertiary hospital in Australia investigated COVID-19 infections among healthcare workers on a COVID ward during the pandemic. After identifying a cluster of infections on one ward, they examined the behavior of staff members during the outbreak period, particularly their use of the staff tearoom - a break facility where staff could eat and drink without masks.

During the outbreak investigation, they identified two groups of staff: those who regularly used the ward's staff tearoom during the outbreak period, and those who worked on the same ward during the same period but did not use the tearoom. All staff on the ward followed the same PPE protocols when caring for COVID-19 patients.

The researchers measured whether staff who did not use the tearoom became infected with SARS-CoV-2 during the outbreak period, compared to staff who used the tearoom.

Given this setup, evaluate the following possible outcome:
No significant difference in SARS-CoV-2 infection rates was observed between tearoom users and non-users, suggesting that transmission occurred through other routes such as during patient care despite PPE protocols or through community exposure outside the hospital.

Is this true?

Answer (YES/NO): NO